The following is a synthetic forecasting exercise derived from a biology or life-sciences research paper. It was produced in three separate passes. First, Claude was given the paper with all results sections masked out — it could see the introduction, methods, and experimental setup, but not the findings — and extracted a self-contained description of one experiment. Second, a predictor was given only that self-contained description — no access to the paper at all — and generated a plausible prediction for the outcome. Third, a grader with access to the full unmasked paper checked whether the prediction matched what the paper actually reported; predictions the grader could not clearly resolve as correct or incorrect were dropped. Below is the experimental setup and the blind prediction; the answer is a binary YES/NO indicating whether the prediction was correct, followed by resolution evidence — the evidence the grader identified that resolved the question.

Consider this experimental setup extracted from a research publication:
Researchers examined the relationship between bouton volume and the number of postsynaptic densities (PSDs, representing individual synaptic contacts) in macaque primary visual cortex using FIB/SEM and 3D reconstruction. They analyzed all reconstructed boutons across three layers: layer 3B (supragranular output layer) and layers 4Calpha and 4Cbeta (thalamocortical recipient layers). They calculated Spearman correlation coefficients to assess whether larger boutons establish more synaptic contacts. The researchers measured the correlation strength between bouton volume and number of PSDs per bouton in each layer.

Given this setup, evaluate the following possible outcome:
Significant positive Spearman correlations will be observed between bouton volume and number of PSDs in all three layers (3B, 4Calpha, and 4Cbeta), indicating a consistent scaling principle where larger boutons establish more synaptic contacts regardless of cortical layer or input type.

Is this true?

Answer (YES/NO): YES